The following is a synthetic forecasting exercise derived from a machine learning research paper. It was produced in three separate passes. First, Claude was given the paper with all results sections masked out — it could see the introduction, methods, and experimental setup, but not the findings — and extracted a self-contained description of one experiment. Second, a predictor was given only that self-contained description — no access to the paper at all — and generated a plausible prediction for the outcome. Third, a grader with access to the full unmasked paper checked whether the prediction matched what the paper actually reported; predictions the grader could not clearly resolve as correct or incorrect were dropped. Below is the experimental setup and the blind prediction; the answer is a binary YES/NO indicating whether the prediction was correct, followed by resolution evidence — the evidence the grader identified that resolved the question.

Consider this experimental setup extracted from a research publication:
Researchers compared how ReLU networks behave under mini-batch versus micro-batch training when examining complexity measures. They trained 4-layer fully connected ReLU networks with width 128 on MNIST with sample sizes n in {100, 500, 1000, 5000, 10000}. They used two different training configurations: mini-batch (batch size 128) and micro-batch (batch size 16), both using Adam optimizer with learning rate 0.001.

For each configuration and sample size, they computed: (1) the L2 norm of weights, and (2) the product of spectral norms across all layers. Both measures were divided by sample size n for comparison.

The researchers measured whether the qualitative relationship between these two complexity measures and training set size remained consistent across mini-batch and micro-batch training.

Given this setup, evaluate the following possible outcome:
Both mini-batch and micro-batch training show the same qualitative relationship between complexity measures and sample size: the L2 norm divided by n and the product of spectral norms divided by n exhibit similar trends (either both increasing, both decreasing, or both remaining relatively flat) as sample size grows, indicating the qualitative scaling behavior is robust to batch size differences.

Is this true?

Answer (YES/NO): NO